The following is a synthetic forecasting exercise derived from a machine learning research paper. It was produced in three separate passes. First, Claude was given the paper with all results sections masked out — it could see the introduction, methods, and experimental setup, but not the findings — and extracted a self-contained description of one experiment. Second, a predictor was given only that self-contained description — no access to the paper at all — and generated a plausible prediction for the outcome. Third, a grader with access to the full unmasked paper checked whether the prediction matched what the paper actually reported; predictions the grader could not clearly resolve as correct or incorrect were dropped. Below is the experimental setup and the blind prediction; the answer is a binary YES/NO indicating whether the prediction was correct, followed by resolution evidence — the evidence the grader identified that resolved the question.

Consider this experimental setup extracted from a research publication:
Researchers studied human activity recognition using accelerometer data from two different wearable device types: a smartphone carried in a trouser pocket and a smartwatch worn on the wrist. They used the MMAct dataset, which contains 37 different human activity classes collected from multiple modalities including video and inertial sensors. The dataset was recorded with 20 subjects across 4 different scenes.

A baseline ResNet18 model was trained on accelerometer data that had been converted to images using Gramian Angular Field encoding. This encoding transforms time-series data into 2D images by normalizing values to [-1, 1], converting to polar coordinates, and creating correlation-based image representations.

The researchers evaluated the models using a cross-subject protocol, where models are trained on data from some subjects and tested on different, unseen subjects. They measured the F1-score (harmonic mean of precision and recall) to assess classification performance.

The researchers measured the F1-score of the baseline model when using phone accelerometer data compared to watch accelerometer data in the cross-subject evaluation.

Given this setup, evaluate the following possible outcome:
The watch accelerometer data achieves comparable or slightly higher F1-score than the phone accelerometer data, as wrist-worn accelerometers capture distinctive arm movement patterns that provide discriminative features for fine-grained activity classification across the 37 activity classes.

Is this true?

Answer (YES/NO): NO